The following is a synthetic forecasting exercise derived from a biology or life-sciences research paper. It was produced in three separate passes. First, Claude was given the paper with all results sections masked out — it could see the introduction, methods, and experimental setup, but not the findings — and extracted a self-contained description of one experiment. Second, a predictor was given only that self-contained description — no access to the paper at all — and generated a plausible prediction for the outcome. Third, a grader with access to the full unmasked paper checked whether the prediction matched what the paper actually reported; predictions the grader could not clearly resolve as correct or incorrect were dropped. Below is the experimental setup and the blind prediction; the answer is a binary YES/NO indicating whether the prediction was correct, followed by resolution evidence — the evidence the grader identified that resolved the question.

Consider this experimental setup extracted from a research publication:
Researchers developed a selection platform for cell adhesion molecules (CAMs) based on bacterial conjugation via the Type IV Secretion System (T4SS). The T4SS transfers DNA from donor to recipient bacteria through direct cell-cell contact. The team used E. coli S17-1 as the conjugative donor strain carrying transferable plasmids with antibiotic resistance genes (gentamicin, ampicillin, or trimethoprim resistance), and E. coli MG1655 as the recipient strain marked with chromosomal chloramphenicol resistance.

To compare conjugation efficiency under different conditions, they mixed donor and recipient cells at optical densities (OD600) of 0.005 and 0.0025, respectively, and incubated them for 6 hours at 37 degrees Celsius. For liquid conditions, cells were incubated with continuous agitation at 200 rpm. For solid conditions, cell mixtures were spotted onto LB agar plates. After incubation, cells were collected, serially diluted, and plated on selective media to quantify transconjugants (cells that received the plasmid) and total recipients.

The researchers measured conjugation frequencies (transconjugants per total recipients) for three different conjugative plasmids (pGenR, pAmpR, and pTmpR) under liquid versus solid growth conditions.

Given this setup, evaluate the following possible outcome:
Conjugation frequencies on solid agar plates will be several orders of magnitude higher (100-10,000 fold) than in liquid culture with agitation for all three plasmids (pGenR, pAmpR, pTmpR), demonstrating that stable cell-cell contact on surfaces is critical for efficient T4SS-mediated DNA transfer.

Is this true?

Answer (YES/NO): YES